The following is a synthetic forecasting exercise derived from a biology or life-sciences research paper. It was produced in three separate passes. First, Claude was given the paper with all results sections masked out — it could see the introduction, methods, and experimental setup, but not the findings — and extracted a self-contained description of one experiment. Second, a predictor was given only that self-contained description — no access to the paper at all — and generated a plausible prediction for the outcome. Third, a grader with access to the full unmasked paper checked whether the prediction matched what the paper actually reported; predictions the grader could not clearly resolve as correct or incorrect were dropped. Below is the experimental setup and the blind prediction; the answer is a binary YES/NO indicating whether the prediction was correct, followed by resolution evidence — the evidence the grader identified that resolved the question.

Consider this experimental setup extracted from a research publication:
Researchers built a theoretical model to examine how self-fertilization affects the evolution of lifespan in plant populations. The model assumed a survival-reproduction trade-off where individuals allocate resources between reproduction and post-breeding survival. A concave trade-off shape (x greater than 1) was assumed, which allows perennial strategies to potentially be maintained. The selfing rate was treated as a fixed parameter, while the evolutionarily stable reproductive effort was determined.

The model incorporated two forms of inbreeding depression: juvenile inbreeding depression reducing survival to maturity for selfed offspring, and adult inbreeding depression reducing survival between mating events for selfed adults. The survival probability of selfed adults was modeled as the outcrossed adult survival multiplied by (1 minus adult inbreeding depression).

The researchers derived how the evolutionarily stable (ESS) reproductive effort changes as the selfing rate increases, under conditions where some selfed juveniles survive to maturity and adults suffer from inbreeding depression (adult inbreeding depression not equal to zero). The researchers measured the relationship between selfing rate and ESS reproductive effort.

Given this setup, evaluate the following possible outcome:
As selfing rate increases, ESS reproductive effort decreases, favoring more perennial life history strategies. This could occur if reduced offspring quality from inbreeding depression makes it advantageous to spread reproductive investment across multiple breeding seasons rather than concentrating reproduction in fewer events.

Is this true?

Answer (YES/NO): NO